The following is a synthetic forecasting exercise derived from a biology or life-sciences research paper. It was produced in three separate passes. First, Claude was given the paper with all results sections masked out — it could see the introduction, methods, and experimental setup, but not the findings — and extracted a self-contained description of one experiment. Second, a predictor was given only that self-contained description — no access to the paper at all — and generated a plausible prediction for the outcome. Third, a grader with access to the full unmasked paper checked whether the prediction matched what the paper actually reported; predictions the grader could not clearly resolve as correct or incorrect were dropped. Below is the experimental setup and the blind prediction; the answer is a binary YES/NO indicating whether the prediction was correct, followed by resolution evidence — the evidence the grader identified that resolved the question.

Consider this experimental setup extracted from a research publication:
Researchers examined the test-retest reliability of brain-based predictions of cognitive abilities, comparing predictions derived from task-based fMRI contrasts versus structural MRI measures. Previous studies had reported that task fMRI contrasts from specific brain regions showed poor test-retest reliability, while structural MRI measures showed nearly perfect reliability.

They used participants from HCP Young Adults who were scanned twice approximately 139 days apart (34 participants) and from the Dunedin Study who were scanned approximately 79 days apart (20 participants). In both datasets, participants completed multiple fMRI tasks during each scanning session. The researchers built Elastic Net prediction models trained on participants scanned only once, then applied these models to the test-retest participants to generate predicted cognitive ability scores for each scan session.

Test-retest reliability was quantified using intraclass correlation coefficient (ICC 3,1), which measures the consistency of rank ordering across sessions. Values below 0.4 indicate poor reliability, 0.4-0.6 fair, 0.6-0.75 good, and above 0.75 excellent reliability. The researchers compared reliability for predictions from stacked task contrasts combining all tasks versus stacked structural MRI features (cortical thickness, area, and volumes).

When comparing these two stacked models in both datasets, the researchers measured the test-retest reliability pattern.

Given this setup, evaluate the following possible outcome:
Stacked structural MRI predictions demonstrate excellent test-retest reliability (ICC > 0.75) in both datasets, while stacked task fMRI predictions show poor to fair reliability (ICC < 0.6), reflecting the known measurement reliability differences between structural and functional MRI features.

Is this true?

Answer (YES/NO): NO